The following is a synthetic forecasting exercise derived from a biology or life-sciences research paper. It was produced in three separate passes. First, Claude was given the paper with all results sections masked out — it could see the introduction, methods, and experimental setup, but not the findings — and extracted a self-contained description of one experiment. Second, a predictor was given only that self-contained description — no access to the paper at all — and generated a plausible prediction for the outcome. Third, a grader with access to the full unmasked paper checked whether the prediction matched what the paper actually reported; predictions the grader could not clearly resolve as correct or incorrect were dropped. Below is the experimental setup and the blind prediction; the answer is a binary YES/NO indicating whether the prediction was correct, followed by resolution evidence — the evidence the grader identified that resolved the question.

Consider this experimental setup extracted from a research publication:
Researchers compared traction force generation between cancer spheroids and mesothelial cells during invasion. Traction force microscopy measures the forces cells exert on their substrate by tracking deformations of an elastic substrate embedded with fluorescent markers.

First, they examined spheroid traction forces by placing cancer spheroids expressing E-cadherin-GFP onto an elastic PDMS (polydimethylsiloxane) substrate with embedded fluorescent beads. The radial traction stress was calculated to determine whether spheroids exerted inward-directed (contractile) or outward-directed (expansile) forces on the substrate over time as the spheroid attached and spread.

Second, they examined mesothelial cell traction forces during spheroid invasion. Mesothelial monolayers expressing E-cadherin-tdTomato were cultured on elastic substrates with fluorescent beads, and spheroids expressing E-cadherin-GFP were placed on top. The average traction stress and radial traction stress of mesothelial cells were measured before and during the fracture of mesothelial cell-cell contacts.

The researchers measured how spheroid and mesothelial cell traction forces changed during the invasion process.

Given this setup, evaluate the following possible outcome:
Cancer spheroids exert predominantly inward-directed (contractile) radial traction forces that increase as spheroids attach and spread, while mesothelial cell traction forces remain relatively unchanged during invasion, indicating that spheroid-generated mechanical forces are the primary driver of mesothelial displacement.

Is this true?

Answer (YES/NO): NO